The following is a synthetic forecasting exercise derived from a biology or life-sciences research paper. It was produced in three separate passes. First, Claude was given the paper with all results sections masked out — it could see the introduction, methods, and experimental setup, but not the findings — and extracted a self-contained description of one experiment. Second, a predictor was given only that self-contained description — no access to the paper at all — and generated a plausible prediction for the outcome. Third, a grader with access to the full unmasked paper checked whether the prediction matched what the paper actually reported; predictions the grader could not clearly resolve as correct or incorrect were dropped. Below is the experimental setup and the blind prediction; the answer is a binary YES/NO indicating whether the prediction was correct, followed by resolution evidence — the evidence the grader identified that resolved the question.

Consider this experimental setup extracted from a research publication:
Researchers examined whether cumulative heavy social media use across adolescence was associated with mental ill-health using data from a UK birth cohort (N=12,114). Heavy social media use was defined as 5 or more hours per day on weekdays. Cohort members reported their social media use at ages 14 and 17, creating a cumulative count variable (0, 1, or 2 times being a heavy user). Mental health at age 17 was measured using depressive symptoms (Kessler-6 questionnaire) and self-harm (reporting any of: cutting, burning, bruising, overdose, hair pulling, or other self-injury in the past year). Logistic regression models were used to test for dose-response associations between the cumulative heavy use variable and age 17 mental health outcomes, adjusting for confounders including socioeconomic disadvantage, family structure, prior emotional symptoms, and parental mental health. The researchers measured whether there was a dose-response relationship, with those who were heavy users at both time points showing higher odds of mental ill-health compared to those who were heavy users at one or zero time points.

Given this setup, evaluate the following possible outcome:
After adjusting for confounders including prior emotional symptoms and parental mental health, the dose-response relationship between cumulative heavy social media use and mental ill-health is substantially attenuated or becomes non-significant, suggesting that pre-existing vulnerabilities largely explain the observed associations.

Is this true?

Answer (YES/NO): NO